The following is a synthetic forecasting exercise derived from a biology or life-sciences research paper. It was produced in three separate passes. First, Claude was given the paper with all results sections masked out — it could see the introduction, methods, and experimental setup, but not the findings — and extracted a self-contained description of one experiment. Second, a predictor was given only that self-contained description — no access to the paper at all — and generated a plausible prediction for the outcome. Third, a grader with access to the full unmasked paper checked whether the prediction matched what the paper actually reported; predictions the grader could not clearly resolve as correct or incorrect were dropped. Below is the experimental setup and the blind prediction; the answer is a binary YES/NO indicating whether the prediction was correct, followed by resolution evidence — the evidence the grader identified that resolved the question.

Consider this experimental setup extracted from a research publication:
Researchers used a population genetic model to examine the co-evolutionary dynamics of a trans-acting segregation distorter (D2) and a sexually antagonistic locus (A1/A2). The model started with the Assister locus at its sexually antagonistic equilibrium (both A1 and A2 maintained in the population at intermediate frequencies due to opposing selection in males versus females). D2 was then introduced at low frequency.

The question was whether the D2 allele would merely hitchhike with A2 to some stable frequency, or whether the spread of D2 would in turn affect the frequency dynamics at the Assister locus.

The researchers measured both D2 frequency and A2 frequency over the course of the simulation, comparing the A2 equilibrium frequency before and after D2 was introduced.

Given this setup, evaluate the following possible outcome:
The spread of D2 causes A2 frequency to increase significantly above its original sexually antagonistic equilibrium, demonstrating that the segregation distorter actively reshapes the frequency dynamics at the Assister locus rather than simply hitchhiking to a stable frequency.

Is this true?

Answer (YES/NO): NO